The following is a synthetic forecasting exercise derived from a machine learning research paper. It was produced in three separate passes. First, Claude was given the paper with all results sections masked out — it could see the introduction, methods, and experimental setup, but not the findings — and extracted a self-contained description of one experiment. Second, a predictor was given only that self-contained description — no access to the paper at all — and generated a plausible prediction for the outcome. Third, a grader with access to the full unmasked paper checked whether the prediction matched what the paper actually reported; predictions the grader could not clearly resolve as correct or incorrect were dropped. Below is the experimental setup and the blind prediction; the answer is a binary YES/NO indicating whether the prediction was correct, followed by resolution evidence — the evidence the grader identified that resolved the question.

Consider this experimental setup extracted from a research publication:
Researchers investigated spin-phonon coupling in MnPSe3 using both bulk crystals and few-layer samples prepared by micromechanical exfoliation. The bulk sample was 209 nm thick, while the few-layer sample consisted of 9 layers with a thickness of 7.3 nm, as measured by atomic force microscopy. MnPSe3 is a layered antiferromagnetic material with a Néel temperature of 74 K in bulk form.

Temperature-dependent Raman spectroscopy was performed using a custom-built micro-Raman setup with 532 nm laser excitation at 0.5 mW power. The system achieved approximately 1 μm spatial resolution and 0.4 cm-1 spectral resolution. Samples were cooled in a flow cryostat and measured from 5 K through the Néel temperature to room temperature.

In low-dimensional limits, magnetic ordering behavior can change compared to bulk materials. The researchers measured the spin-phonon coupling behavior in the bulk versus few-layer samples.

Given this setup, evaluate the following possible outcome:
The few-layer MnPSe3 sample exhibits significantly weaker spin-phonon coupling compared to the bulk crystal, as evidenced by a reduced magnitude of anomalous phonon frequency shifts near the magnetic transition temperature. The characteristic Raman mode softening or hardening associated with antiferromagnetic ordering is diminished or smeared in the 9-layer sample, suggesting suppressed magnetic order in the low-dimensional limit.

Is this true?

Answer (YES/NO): NO